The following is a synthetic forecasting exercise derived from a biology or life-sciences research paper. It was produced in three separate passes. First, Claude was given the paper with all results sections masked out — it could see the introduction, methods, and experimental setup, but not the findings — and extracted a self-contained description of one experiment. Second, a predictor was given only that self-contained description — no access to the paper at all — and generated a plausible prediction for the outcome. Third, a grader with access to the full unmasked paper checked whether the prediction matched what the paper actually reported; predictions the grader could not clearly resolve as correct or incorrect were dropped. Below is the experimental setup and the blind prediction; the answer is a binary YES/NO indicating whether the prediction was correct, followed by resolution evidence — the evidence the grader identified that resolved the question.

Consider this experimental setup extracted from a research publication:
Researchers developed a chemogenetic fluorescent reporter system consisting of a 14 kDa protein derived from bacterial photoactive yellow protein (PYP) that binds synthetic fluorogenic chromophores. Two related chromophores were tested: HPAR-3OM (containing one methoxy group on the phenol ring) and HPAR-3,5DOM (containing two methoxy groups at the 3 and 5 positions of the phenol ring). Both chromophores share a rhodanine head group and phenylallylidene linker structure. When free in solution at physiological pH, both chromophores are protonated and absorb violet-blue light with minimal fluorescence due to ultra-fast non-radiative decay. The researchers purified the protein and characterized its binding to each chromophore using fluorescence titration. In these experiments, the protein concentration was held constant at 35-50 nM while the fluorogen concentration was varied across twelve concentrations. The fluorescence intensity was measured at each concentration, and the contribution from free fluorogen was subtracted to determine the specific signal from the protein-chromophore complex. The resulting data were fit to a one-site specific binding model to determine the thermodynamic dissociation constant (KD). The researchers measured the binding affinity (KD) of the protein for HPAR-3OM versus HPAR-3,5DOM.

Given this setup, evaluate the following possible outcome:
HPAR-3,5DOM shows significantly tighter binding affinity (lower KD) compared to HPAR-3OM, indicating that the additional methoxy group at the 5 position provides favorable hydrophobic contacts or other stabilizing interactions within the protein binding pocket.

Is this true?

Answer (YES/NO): NO